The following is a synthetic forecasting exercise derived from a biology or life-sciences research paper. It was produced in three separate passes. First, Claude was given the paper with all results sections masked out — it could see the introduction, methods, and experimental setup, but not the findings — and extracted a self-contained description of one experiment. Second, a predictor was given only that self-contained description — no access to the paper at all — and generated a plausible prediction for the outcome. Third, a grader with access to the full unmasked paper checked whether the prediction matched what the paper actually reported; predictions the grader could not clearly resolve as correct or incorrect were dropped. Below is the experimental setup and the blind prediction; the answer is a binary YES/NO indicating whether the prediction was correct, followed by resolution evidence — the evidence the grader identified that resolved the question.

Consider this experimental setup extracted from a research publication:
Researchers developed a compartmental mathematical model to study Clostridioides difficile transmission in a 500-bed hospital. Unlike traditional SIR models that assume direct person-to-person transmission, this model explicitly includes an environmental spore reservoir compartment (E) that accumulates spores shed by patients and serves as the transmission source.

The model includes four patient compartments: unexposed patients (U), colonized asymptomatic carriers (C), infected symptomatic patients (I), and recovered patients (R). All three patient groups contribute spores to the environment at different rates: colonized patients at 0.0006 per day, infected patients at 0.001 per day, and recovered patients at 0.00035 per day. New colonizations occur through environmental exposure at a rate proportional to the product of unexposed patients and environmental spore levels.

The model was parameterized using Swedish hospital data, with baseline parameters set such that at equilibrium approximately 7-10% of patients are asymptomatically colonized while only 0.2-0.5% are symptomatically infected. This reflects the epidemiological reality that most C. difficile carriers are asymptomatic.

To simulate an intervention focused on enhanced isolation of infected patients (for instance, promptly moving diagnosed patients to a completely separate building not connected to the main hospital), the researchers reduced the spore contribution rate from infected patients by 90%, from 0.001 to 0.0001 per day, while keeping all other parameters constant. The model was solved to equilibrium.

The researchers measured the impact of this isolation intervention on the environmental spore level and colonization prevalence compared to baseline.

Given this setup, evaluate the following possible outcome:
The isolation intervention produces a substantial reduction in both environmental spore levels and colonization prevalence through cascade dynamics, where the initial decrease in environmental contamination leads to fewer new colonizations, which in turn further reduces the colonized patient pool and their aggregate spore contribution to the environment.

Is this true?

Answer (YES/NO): NO